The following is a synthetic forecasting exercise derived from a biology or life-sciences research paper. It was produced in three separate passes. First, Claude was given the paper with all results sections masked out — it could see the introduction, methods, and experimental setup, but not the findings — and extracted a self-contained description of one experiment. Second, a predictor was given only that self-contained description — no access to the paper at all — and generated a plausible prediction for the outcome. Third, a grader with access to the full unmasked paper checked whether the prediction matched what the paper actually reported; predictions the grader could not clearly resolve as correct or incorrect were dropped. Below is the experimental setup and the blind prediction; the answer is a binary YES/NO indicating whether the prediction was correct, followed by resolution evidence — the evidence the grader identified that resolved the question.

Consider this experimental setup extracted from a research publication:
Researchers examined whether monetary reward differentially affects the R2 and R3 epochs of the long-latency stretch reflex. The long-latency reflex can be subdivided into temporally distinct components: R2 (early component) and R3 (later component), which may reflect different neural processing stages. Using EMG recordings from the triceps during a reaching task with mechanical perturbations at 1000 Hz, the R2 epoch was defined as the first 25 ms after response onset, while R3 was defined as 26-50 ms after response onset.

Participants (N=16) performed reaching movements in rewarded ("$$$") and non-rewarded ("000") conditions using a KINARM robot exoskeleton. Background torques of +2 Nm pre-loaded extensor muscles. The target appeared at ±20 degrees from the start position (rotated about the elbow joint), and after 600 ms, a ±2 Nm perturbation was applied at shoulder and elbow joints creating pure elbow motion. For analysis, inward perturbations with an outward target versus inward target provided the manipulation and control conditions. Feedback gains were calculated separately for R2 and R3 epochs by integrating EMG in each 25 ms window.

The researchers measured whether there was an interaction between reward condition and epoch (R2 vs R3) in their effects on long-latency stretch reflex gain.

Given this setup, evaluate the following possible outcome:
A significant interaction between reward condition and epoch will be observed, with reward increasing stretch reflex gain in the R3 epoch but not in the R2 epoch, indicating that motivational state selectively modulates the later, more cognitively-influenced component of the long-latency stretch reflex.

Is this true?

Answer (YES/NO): NO